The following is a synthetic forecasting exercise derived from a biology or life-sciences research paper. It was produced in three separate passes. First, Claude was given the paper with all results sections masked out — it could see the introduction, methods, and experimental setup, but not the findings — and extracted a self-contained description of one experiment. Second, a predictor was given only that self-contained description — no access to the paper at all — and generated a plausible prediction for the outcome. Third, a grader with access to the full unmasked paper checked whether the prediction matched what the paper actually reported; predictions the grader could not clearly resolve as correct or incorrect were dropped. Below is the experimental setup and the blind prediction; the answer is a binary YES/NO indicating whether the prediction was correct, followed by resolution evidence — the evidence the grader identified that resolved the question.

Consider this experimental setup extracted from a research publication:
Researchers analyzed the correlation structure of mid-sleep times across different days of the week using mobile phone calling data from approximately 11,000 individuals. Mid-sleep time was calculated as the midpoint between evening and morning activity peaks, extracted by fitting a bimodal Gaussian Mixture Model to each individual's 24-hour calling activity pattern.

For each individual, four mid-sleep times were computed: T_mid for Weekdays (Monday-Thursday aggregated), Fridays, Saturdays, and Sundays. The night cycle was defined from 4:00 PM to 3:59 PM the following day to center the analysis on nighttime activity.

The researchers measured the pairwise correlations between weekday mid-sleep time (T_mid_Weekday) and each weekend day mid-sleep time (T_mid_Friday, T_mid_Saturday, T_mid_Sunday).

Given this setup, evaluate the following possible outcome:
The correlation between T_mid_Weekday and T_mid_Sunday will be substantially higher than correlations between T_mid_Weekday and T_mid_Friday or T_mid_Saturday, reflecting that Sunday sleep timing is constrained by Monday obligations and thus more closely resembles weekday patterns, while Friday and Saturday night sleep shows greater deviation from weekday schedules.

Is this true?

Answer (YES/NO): NO